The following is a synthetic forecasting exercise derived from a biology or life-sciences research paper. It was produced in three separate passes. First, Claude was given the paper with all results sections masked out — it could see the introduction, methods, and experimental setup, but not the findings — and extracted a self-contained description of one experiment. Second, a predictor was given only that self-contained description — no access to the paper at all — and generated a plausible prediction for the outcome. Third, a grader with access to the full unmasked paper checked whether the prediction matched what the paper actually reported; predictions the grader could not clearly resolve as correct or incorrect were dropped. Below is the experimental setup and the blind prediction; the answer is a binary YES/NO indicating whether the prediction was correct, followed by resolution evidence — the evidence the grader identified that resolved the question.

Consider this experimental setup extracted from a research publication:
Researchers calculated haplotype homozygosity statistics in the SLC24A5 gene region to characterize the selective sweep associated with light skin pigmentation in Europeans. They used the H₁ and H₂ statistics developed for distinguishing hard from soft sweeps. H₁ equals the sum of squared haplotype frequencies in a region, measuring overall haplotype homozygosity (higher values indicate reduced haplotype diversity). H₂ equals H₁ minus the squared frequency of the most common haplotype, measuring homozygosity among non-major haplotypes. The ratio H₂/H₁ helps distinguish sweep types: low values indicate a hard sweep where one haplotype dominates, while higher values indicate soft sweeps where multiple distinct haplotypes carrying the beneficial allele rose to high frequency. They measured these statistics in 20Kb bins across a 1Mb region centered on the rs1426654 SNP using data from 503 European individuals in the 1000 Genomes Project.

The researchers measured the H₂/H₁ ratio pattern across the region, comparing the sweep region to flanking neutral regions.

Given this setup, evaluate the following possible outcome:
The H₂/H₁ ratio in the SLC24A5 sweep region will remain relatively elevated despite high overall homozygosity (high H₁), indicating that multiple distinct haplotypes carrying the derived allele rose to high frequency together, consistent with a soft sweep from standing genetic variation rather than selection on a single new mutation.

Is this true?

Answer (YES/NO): NO